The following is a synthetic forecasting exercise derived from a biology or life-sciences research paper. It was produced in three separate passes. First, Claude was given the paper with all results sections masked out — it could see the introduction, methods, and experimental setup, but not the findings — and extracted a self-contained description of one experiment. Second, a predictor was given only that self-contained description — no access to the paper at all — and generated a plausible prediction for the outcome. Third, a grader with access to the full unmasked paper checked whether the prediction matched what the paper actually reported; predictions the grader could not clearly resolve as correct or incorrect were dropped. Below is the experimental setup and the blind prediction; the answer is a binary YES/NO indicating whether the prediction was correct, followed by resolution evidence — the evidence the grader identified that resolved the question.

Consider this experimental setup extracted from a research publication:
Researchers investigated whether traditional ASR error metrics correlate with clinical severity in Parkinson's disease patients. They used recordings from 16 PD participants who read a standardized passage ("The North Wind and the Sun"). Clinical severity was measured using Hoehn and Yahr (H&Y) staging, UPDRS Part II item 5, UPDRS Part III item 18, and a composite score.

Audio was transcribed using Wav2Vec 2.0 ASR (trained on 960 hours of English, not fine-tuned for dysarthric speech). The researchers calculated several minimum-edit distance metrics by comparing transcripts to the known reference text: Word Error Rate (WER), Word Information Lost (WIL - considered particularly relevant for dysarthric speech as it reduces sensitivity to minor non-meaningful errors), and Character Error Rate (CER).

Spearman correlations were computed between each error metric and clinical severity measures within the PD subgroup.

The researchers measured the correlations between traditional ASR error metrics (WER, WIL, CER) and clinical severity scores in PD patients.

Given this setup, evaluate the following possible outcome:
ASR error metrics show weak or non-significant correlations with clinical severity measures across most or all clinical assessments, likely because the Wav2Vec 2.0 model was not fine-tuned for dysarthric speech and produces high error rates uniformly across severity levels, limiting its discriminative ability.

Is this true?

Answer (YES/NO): NO